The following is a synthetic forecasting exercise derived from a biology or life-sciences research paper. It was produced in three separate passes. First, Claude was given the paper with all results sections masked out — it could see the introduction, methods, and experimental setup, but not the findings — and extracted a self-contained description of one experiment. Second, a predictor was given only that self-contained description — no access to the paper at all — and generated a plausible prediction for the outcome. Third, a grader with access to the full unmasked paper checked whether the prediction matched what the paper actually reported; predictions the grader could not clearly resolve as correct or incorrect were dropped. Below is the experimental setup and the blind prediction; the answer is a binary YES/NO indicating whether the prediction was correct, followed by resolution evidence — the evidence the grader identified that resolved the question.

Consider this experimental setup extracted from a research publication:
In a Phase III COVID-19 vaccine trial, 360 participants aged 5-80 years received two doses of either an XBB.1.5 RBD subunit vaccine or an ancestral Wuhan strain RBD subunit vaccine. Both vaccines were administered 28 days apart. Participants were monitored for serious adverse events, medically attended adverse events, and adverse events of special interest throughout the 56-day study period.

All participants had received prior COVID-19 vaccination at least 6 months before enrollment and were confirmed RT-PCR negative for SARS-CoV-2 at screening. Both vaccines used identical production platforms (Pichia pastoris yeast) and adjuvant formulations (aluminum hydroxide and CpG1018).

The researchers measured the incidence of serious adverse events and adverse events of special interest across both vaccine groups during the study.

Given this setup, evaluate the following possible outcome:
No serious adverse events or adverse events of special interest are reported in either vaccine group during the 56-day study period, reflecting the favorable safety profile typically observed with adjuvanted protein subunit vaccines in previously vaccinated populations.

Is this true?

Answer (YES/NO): YES